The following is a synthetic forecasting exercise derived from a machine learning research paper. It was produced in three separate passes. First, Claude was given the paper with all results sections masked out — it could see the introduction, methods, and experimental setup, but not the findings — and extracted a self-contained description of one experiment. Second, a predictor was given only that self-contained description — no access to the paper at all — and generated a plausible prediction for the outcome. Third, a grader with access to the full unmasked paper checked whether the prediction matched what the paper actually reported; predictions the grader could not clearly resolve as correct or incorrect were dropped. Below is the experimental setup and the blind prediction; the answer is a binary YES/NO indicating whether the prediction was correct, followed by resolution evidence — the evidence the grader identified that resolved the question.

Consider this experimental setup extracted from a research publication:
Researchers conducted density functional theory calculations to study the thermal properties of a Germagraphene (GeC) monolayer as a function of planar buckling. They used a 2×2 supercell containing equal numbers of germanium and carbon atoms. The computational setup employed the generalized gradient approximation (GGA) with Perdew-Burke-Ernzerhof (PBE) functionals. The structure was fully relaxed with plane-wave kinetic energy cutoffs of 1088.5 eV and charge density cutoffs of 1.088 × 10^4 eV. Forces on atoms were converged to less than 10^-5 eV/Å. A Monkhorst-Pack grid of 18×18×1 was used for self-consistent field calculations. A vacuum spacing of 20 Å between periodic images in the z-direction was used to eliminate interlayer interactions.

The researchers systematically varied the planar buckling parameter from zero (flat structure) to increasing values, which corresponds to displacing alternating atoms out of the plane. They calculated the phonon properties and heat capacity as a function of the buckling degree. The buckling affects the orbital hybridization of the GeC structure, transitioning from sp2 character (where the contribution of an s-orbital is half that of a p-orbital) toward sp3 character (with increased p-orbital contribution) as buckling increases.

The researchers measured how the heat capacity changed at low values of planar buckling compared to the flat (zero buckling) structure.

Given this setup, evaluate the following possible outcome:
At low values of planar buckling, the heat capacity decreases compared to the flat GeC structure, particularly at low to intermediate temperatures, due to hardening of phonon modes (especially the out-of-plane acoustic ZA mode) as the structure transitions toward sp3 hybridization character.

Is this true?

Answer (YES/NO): NO